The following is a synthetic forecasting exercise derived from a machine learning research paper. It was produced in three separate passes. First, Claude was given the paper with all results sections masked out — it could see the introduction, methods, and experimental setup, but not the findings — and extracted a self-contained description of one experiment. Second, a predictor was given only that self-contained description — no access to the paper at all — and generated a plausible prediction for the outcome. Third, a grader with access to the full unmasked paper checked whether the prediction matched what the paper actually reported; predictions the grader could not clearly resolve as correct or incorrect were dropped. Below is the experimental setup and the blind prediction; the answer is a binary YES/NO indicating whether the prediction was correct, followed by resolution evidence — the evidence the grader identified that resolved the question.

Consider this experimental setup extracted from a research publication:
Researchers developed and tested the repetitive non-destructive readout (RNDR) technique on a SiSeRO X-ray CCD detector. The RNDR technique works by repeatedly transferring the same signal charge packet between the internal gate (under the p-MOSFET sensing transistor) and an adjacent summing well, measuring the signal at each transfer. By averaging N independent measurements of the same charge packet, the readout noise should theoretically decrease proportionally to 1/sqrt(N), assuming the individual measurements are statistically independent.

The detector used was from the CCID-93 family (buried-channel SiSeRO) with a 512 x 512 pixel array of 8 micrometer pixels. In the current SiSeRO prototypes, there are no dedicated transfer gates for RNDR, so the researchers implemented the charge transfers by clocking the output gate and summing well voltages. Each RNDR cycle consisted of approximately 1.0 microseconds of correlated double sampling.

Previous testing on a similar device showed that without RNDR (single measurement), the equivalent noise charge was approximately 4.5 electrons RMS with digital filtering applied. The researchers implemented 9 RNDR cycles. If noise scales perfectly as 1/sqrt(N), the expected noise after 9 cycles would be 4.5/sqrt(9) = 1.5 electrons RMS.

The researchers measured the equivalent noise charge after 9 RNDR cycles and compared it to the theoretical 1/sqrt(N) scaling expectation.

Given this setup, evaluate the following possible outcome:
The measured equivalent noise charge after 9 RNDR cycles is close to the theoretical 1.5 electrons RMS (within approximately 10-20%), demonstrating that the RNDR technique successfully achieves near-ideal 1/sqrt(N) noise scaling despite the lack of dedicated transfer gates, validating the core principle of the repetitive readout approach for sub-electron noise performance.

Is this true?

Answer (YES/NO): NO